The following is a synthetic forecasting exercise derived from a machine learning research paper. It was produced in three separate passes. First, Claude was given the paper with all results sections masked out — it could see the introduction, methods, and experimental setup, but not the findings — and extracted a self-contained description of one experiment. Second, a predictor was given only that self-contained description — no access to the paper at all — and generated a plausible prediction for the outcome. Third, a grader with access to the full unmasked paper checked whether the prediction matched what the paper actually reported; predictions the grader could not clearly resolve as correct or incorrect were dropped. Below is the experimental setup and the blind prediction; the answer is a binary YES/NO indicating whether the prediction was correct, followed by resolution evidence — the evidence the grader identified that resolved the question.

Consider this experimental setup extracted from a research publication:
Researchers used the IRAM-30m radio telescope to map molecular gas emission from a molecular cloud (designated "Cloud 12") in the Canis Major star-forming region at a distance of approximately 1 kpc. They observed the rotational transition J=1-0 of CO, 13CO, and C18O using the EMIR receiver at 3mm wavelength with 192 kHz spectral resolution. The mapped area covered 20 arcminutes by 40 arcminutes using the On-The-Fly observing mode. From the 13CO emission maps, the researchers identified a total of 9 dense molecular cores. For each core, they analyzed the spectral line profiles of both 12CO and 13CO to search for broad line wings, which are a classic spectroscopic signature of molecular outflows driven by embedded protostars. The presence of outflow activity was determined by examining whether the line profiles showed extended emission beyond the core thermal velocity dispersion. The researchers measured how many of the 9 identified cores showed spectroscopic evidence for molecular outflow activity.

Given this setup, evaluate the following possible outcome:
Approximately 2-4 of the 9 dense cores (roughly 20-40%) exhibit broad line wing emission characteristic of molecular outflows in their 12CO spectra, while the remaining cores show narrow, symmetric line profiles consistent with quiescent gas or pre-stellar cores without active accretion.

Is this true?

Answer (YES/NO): NO